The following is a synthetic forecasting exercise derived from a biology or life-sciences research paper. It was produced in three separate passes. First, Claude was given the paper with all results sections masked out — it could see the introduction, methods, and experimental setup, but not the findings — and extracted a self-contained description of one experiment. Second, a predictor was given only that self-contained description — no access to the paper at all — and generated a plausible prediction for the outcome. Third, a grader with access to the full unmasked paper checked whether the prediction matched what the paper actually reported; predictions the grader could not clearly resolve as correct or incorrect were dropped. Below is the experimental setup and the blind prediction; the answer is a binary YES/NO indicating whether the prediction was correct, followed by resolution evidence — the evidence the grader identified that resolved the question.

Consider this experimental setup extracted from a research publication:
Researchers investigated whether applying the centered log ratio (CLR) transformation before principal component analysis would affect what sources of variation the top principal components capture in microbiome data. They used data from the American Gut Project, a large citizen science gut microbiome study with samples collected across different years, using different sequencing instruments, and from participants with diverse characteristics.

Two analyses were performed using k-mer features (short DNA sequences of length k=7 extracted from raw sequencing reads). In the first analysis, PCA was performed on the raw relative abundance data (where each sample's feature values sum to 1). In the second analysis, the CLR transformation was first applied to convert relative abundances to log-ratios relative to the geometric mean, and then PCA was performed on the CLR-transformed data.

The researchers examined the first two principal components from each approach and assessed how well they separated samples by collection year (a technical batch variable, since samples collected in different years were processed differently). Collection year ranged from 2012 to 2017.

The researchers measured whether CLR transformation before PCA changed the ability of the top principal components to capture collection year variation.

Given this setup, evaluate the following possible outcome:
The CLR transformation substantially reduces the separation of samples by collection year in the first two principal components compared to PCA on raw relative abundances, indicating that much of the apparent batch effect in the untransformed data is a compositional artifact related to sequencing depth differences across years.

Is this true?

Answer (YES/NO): NO